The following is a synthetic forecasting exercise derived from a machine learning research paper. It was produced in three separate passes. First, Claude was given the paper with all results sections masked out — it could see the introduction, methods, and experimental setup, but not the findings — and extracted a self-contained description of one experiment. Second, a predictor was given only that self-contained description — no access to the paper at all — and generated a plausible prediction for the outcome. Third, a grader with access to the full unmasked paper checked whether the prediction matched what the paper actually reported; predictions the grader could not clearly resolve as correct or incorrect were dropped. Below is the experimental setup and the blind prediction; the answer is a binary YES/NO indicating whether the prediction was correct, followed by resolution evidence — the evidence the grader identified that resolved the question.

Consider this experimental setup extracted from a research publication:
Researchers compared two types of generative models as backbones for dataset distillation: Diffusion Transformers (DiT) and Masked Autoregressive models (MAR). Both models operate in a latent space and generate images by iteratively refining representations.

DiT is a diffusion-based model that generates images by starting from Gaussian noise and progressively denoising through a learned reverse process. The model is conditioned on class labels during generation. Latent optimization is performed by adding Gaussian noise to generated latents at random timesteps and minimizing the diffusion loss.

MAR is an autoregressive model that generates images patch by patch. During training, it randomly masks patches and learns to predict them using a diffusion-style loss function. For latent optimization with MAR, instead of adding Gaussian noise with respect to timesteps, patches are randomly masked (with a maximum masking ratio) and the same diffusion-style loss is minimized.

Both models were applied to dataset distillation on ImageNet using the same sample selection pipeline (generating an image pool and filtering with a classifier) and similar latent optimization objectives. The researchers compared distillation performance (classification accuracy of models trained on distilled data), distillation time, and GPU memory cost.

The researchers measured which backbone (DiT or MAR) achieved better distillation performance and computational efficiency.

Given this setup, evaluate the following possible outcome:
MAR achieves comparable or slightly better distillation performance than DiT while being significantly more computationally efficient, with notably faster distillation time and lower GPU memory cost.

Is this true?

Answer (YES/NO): NO